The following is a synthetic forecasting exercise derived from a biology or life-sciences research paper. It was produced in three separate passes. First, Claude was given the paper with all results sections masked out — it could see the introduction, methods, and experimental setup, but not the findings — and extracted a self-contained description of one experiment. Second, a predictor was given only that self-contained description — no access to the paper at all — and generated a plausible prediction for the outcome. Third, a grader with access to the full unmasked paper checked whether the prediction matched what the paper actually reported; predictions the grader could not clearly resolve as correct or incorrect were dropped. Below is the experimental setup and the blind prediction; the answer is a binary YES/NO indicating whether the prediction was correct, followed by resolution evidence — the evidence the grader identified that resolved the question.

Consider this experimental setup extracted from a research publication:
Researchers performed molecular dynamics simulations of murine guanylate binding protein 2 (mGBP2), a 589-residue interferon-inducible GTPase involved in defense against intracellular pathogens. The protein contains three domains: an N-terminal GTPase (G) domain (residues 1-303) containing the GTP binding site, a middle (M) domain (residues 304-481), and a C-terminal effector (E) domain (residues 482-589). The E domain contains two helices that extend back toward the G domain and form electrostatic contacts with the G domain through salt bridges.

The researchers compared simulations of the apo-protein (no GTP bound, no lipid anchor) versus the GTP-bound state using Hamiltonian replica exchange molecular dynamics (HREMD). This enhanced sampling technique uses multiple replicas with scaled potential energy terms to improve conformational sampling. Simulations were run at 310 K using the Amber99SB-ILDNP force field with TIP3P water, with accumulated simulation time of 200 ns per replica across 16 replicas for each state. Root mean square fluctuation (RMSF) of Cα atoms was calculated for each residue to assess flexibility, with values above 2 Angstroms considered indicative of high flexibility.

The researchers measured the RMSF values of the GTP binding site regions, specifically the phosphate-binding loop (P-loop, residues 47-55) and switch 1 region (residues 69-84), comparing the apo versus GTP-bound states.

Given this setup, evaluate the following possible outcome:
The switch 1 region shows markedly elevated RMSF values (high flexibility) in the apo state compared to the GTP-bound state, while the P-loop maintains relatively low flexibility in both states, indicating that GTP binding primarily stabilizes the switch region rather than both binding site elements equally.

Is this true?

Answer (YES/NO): YES